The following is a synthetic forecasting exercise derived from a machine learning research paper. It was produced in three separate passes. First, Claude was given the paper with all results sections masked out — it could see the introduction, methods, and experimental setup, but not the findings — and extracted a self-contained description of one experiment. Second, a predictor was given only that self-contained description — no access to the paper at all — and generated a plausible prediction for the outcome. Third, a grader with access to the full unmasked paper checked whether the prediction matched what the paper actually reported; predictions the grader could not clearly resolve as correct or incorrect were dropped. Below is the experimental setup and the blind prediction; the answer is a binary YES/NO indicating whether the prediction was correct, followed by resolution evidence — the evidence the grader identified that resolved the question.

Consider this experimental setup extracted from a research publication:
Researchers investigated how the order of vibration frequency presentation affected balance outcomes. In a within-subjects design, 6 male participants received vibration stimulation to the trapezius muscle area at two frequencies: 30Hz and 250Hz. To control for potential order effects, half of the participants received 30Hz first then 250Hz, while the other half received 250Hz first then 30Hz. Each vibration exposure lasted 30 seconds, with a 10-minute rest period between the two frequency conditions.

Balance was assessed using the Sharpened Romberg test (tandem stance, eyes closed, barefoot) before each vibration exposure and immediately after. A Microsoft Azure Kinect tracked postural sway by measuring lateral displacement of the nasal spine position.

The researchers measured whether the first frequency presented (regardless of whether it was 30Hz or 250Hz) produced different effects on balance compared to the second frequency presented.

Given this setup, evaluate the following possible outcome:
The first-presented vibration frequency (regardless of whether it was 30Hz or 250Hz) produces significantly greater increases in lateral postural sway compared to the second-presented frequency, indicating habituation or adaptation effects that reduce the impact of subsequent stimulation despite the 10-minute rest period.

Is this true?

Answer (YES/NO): NO